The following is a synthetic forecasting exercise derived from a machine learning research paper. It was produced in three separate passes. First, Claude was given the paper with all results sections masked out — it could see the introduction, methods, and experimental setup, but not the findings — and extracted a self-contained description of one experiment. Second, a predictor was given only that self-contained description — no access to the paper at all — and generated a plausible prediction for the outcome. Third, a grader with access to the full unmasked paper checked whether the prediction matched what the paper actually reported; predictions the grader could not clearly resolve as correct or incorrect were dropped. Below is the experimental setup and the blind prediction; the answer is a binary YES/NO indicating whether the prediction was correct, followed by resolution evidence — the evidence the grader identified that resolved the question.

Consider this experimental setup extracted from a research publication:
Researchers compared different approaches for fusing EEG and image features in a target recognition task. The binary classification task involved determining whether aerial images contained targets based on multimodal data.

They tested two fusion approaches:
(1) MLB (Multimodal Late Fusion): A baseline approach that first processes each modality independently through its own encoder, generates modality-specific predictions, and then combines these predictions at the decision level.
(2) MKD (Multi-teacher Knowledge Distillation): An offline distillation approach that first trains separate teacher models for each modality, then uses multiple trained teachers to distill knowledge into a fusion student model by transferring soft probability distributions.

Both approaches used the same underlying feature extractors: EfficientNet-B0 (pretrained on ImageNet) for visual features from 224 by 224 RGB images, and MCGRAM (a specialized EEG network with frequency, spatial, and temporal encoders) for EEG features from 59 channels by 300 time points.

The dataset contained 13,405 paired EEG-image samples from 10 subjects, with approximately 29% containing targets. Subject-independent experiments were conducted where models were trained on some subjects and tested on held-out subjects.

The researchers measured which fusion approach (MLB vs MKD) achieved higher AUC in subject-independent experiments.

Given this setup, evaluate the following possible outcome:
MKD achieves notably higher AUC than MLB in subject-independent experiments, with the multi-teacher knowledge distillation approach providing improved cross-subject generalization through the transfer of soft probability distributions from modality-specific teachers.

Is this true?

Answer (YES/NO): YES